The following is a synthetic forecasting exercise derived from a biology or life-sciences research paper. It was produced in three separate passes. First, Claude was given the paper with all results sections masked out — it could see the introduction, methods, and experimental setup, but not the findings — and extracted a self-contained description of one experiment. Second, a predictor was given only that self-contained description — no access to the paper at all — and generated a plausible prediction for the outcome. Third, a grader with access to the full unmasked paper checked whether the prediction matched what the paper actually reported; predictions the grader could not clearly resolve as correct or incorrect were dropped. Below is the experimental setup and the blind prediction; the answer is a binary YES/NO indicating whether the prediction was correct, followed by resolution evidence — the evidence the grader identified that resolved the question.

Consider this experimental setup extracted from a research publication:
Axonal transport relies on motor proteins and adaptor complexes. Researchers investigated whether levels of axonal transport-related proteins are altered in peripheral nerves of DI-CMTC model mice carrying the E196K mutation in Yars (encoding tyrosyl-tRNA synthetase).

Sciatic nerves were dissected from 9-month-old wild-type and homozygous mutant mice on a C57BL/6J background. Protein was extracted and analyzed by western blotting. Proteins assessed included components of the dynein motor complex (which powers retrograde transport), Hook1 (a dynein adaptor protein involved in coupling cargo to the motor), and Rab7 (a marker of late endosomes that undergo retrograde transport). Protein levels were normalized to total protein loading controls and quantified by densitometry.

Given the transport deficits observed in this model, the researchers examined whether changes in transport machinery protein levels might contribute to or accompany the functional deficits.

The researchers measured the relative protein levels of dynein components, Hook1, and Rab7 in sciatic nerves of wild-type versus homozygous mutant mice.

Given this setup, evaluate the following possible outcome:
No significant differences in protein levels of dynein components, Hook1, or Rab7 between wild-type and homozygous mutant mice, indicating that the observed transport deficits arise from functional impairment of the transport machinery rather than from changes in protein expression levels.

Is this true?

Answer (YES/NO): NO